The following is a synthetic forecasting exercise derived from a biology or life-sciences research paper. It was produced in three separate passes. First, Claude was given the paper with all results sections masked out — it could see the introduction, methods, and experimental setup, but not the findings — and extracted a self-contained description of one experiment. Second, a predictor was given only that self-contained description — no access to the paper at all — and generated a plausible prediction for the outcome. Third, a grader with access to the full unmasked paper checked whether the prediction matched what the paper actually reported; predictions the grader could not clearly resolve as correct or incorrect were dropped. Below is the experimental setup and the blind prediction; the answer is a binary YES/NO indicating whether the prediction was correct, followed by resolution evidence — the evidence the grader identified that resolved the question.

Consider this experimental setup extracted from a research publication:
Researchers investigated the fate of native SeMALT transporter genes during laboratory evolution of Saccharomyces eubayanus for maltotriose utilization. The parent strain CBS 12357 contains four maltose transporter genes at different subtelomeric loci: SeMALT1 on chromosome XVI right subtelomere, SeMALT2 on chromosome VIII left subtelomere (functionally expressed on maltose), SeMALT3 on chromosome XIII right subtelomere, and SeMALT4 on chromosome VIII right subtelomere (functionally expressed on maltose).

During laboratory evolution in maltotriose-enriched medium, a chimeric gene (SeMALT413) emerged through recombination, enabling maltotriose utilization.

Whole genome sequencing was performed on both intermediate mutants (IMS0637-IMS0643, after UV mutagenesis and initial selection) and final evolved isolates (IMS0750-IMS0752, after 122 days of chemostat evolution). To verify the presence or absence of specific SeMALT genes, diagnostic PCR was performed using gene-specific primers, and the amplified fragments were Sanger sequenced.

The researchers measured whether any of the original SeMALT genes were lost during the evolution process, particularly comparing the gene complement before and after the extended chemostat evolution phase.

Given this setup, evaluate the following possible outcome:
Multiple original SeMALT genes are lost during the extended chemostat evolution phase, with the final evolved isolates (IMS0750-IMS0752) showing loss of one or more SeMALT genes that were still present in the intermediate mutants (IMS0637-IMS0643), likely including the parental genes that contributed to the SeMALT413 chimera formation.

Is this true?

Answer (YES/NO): NO